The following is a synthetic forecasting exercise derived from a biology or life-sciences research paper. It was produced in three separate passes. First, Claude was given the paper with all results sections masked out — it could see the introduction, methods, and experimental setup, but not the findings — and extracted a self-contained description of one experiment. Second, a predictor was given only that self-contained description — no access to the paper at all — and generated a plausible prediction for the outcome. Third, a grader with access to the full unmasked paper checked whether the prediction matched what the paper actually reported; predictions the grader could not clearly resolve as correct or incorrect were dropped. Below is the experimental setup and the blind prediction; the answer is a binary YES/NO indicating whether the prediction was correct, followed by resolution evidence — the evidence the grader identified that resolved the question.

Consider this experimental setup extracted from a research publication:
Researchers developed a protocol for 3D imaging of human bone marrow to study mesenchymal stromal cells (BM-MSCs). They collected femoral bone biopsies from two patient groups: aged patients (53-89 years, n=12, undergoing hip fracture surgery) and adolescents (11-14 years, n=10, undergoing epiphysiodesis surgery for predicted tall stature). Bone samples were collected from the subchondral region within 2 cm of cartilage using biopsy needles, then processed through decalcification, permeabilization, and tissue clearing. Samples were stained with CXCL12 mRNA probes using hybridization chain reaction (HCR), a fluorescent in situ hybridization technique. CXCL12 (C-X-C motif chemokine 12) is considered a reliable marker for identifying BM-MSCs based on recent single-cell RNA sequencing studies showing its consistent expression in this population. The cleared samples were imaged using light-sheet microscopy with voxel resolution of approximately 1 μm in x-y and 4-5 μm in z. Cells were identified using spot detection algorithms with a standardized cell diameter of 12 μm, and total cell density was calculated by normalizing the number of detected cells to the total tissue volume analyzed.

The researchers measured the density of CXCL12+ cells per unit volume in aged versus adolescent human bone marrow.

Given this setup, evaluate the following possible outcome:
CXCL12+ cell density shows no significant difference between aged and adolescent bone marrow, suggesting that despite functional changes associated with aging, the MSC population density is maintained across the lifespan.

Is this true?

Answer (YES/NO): YES